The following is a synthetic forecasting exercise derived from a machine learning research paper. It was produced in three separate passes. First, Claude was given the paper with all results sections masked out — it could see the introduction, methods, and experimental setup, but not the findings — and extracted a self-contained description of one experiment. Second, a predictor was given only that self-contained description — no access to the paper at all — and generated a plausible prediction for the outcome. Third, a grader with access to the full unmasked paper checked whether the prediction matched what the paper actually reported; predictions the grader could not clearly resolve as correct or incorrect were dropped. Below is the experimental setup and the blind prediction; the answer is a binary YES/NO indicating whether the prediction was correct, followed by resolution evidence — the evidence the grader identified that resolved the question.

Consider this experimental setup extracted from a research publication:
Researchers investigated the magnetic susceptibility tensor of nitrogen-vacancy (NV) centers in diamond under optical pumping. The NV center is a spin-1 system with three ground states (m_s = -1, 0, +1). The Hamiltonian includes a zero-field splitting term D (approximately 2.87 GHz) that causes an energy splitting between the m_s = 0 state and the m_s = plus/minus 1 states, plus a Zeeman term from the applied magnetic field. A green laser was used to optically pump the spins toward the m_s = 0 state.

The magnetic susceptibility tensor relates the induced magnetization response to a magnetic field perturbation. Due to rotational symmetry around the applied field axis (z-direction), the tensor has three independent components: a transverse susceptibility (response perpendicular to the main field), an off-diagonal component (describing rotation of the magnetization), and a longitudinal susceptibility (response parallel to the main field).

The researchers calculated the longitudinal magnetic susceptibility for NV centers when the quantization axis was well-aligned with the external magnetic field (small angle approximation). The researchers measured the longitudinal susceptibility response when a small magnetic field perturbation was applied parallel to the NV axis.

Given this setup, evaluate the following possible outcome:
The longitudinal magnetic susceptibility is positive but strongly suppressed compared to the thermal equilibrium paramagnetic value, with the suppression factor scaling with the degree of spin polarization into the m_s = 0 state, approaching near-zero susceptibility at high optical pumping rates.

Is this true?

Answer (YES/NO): NO